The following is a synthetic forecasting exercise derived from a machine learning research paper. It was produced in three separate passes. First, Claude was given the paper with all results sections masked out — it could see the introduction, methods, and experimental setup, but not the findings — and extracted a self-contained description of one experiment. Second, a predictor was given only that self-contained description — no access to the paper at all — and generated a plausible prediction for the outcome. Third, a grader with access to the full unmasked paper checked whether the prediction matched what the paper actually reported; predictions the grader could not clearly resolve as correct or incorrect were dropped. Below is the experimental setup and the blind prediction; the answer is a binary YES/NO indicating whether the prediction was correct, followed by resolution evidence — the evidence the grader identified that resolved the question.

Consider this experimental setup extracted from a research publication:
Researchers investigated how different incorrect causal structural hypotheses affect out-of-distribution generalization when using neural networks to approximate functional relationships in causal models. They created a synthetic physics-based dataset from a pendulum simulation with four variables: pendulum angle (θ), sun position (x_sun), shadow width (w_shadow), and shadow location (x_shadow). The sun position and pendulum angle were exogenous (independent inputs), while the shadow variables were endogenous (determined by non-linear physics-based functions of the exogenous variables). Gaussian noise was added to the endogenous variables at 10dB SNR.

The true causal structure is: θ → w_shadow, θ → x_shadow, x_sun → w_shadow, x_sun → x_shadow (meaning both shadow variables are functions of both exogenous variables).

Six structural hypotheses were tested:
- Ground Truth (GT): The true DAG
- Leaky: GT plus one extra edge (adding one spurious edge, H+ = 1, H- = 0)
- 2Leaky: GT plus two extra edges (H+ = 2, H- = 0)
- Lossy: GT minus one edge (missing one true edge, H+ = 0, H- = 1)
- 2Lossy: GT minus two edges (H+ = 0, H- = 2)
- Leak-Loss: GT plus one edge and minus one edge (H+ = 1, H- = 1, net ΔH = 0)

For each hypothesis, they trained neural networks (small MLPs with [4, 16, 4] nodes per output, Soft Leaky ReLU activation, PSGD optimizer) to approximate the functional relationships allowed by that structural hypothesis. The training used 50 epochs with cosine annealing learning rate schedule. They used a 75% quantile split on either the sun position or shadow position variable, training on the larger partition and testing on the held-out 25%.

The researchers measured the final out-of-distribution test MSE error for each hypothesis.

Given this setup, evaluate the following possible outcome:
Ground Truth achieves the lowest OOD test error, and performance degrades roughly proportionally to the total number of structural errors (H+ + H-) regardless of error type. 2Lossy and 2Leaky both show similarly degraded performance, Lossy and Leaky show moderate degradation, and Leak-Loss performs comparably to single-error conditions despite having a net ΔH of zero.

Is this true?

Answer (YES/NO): NO